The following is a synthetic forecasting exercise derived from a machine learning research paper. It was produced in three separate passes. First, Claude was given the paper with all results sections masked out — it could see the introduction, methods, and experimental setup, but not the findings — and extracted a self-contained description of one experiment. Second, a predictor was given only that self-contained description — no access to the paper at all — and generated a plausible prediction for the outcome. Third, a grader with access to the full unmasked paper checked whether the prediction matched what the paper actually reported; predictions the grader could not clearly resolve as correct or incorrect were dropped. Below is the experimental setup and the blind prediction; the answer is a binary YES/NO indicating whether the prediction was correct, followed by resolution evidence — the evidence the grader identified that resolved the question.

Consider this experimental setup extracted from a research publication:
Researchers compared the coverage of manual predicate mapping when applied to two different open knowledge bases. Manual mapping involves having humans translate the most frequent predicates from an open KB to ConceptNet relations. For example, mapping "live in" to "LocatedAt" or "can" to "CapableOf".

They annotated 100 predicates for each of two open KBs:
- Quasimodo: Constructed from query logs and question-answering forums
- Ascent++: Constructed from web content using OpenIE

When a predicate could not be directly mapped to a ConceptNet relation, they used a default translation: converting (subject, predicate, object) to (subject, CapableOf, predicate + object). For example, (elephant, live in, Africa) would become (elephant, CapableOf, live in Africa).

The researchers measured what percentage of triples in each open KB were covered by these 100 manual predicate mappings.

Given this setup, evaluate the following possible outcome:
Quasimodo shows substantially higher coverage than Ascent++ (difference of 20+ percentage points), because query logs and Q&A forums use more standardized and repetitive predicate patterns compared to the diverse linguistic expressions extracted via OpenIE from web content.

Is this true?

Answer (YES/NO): YES